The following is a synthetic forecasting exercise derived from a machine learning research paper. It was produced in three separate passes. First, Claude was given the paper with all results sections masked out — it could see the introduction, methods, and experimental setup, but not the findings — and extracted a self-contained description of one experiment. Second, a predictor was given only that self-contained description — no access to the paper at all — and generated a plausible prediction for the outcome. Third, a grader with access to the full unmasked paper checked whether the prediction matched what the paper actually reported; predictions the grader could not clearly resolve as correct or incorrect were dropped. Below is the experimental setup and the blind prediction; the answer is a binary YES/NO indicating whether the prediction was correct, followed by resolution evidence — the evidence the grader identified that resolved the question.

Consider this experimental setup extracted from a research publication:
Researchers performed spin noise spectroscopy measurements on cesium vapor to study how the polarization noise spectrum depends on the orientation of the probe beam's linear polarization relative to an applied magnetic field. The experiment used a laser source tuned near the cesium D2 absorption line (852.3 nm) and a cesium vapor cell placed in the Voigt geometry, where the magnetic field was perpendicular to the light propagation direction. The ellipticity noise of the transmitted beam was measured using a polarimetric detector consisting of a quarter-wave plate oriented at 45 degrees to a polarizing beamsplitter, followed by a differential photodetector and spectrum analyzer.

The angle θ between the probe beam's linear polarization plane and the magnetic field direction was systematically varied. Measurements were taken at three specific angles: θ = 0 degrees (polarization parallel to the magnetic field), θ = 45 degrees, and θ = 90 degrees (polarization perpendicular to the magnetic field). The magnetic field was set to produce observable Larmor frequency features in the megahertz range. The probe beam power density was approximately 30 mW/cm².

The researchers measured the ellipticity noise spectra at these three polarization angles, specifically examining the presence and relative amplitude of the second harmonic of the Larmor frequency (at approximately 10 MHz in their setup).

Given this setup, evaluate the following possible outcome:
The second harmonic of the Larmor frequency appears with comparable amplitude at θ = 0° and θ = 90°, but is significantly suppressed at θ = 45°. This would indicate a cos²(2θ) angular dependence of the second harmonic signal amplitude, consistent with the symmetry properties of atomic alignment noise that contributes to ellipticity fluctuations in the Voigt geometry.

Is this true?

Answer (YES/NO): NO